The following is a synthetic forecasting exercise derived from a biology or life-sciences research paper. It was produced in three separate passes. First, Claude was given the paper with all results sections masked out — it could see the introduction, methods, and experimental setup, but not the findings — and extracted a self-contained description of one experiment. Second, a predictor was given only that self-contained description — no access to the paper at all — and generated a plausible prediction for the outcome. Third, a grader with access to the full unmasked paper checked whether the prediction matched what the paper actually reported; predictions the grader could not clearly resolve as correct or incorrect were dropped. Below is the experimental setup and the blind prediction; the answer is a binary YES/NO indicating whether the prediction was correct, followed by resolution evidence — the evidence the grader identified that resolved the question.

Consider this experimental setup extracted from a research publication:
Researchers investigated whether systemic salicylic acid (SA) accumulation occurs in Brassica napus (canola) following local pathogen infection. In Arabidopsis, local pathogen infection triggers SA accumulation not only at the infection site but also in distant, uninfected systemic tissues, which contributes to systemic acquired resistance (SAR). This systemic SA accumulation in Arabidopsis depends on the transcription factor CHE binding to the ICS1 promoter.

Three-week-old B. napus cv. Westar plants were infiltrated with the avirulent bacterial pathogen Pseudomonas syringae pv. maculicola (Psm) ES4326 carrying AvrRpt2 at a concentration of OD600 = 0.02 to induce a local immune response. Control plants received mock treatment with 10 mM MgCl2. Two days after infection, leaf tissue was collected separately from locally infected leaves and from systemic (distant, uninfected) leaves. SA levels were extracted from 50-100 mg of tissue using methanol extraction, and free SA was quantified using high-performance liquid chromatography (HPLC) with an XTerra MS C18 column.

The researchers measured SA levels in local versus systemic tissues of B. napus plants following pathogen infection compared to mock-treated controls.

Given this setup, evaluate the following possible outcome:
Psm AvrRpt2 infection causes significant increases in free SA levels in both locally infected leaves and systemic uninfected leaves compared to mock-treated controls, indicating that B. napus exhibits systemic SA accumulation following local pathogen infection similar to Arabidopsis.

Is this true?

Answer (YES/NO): NO